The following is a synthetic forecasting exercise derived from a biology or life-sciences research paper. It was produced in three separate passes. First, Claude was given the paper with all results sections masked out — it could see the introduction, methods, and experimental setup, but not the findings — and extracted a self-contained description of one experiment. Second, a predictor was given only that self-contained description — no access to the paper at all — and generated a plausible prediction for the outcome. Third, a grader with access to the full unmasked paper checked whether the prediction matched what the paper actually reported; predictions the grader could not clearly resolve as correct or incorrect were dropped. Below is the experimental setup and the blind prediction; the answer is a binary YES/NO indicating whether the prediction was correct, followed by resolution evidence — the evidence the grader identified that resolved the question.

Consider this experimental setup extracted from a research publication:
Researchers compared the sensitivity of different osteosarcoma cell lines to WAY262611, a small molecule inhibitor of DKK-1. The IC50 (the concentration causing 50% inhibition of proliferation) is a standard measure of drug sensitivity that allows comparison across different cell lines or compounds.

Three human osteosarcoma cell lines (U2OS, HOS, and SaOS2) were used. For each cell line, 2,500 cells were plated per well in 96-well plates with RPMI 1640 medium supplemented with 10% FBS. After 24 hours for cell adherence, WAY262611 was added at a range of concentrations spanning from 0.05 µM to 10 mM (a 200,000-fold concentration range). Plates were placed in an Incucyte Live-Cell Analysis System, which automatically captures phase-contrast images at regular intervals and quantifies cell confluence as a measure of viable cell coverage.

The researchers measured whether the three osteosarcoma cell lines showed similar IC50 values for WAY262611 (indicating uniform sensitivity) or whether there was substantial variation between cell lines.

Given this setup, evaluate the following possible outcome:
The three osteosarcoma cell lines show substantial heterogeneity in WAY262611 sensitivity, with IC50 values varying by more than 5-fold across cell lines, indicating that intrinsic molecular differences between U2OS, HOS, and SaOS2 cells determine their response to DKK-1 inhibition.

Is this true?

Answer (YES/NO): NO